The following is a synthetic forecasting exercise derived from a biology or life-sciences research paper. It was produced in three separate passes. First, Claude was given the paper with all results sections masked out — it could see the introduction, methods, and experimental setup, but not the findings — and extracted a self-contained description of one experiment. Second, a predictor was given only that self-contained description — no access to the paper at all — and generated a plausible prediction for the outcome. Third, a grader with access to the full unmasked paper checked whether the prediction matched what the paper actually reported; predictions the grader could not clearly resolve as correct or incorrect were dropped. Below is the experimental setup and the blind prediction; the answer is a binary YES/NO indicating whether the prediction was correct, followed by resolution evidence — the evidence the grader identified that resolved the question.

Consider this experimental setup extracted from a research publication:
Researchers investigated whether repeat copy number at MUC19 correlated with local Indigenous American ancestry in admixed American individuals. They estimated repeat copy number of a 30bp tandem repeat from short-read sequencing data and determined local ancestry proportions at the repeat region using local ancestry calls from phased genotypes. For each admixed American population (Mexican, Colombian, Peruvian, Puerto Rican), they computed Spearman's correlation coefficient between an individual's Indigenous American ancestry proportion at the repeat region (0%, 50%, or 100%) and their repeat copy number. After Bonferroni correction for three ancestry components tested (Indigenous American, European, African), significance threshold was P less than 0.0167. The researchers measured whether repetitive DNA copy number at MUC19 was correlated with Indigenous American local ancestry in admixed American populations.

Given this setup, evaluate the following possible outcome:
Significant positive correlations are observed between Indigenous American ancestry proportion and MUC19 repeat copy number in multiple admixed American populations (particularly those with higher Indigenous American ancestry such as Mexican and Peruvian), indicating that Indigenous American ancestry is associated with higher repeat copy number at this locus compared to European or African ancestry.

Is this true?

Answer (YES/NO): NO